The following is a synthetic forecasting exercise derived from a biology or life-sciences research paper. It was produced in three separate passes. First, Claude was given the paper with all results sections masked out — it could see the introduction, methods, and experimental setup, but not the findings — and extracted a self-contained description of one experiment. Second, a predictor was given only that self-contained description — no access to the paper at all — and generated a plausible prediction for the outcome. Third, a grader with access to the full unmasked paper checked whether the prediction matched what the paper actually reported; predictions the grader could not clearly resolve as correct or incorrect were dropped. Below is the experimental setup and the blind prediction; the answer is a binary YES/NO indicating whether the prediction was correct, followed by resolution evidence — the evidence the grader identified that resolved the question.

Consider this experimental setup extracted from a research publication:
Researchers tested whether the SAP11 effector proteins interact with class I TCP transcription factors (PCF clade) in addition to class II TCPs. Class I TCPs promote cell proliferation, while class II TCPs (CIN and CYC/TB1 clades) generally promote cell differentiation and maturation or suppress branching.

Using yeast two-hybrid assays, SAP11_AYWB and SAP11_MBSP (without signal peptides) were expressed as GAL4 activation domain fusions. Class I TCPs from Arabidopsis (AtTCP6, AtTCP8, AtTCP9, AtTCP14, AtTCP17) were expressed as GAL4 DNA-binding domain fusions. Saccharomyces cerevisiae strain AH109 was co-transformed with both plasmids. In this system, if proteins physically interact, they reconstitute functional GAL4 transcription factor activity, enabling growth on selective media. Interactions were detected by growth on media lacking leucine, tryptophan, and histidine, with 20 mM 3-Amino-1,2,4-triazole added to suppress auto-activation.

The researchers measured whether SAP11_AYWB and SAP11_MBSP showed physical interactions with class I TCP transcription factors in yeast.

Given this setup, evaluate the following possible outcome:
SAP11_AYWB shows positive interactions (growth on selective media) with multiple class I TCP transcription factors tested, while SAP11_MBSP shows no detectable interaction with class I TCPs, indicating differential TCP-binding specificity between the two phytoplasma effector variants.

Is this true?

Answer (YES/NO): NO